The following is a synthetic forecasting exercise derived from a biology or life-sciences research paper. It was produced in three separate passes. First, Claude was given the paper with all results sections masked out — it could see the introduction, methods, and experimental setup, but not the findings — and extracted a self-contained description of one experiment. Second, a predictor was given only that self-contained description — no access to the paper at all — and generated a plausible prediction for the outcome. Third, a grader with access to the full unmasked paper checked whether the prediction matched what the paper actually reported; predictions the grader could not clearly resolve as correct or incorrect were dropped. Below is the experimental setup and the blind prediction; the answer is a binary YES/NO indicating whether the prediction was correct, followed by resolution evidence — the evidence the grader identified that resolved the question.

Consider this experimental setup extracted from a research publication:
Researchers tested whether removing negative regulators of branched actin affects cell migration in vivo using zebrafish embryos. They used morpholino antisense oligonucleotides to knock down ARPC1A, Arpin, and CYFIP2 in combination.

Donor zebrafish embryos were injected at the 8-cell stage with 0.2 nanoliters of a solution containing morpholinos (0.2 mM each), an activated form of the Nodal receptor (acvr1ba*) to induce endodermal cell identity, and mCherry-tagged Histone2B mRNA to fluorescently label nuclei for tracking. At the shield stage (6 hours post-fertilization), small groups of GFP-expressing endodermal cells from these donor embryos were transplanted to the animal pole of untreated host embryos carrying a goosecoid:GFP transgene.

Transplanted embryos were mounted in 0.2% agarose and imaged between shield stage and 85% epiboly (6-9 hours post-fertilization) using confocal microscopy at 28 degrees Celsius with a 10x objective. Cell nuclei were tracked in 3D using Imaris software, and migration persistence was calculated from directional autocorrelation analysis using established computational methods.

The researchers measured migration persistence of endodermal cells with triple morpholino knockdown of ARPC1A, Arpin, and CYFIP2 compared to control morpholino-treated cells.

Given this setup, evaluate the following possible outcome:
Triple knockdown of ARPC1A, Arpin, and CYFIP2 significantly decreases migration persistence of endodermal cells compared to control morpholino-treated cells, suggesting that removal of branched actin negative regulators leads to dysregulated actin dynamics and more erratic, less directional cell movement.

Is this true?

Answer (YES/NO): NO